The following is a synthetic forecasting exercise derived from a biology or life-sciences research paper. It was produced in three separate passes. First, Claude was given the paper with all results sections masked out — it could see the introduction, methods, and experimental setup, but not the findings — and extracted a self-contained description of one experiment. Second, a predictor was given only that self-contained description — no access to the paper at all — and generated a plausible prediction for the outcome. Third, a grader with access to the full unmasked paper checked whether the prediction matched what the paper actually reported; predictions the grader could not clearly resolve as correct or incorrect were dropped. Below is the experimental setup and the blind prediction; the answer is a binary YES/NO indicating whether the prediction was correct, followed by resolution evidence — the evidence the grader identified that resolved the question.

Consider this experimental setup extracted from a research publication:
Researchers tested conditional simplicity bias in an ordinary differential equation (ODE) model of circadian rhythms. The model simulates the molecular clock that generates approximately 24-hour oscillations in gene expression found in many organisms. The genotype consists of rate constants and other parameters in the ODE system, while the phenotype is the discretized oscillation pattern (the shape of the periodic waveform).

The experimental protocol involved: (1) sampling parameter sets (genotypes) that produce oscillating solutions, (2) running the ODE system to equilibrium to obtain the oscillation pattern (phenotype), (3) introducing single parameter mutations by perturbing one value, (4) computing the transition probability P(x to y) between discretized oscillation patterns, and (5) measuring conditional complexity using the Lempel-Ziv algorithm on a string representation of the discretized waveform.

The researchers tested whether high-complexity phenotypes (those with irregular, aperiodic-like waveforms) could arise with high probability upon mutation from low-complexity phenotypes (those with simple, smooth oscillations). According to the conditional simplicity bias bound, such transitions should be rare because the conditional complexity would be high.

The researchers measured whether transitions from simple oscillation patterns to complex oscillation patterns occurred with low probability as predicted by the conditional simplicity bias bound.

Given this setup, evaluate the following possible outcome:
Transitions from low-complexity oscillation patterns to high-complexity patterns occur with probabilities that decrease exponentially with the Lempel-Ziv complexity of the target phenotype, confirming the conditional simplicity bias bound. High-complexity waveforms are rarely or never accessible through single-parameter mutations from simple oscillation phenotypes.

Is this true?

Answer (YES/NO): YES